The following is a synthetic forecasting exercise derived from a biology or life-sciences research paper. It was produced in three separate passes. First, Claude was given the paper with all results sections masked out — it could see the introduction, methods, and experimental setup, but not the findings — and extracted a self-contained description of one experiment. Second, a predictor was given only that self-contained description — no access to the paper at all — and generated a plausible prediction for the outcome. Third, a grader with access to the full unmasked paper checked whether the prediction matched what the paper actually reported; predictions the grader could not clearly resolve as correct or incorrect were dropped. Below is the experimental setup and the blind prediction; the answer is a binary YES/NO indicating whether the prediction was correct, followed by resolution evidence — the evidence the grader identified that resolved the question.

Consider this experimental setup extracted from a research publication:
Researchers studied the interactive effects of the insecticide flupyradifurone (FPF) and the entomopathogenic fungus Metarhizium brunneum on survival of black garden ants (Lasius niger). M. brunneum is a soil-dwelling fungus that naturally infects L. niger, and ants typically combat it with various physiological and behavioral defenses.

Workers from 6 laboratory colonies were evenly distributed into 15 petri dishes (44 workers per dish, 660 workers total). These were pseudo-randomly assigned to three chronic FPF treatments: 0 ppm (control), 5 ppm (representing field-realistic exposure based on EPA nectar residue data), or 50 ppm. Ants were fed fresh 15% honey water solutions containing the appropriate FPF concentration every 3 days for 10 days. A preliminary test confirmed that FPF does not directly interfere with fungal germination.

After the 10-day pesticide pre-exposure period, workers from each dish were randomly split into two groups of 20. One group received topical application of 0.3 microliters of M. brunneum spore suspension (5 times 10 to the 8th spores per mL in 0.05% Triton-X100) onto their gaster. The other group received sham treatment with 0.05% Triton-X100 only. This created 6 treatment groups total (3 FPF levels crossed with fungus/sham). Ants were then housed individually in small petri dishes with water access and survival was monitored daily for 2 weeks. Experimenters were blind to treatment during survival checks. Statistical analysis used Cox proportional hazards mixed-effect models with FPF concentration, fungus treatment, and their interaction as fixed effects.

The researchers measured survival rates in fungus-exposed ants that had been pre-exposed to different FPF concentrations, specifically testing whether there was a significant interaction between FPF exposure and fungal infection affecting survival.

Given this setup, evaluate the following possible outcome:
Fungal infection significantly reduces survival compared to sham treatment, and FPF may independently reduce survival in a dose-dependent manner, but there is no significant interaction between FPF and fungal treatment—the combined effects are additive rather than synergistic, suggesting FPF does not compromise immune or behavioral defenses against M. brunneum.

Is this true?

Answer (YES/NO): NO